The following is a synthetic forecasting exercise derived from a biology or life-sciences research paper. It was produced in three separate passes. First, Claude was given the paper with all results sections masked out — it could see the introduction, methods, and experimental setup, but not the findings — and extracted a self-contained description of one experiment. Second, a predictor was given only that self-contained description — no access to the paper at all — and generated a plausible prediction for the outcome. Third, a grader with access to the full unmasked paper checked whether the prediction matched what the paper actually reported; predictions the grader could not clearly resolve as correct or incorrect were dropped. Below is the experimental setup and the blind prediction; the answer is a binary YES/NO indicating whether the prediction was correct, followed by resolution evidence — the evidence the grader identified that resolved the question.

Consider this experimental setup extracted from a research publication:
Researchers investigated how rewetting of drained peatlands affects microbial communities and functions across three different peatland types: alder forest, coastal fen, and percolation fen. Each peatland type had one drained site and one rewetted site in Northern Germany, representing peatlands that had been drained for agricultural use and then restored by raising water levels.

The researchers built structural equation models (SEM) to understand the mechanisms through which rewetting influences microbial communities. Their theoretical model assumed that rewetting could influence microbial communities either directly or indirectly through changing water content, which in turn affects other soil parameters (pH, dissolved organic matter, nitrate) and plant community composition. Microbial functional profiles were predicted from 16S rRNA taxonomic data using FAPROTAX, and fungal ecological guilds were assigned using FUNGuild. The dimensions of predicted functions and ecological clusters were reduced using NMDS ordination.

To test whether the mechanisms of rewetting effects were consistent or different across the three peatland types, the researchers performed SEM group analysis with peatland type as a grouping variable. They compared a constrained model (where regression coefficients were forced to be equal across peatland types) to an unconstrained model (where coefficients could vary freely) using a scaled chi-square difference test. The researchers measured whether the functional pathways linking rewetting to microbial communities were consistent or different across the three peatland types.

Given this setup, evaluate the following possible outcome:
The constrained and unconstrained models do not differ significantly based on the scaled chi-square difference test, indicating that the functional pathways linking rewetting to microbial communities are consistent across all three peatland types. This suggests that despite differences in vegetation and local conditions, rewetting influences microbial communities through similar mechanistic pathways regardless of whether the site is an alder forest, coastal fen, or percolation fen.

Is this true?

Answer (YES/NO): NO